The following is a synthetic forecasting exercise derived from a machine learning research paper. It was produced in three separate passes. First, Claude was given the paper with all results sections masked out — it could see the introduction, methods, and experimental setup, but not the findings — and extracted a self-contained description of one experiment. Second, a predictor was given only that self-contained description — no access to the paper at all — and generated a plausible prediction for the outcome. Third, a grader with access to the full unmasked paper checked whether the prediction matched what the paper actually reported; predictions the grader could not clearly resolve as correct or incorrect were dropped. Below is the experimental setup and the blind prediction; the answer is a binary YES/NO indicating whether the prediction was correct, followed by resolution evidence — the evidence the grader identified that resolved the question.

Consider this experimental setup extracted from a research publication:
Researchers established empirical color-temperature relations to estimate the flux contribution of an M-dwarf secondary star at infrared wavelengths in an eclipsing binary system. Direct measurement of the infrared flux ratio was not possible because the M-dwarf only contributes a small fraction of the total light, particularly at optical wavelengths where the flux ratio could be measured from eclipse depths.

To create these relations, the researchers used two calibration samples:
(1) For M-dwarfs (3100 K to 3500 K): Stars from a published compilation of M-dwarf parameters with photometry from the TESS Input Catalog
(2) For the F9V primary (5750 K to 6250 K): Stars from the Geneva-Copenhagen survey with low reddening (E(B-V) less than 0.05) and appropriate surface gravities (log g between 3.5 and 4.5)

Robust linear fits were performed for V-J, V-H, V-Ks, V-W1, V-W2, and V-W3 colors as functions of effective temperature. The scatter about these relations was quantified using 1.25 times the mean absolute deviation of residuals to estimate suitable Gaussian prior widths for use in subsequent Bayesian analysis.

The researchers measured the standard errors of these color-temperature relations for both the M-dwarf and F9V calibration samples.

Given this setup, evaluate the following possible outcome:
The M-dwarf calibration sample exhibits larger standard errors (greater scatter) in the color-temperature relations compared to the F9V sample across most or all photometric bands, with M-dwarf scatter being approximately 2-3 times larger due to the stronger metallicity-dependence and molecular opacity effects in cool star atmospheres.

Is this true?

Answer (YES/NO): NO